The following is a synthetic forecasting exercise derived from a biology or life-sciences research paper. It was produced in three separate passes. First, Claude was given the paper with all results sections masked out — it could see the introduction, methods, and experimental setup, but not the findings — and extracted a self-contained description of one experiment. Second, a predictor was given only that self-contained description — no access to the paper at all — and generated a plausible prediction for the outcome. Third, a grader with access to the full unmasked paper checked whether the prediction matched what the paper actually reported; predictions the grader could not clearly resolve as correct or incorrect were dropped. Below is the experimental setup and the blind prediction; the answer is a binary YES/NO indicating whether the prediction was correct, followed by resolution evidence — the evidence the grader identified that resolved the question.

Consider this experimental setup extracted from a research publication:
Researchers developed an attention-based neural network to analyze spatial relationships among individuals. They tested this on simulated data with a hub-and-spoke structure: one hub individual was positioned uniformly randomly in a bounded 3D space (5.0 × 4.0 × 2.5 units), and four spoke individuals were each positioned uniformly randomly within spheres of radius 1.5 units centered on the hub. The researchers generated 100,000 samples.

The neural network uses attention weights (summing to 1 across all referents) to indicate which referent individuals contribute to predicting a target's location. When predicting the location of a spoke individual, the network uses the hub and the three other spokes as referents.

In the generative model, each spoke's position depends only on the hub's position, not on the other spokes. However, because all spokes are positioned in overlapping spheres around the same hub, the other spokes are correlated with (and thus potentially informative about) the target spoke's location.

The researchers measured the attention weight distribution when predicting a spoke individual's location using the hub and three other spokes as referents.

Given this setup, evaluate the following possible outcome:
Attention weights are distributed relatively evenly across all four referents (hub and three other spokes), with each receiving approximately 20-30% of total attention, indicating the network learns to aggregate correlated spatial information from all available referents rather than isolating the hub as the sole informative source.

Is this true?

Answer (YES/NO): NO